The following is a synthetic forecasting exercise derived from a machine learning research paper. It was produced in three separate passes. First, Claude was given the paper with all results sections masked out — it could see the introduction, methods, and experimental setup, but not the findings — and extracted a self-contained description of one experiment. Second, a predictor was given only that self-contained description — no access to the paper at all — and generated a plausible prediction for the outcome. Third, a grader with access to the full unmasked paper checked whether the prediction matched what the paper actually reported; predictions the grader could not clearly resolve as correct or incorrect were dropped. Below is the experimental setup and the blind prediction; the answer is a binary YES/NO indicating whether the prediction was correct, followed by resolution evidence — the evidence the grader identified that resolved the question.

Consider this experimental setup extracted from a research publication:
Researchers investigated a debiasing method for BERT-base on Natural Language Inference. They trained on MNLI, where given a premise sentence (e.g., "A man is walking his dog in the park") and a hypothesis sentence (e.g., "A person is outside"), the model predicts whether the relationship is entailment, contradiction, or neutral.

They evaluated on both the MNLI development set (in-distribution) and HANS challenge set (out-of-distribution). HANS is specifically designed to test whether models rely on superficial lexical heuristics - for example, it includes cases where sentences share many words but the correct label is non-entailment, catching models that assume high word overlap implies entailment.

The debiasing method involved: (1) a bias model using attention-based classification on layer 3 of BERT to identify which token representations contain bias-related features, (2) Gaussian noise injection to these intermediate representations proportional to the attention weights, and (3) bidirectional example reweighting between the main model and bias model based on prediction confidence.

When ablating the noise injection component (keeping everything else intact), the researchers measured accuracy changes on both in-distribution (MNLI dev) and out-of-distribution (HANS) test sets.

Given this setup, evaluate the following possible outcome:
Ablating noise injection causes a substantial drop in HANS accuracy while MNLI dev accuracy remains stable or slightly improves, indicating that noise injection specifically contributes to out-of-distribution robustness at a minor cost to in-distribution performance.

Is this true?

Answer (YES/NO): NO